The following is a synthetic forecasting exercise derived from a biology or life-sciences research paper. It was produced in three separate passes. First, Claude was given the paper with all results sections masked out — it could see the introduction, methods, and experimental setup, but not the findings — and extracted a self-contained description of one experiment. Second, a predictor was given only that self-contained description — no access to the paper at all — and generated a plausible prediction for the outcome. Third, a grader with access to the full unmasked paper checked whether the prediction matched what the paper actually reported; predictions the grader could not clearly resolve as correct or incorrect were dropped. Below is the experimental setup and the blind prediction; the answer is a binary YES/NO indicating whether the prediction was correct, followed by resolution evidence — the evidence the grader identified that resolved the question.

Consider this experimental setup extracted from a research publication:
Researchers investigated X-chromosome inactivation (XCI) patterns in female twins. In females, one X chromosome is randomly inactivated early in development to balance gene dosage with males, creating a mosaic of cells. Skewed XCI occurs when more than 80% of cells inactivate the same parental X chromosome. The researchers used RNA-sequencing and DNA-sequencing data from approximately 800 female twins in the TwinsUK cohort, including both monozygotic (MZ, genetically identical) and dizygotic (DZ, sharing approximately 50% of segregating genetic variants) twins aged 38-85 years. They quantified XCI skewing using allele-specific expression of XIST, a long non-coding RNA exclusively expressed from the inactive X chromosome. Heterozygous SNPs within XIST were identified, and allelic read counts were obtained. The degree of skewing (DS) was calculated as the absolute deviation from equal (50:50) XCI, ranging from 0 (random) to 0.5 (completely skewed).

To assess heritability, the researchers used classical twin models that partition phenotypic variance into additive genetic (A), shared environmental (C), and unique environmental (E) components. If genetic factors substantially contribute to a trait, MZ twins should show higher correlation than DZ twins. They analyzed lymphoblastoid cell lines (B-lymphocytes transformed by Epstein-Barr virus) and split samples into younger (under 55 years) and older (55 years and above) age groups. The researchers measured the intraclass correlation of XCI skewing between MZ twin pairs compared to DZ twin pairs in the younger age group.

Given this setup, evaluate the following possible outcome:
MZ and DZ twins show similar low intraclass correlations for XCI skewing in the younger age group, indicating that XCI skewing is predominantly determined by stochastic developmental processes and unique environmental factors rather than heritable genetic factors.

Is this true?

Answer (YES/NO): YES